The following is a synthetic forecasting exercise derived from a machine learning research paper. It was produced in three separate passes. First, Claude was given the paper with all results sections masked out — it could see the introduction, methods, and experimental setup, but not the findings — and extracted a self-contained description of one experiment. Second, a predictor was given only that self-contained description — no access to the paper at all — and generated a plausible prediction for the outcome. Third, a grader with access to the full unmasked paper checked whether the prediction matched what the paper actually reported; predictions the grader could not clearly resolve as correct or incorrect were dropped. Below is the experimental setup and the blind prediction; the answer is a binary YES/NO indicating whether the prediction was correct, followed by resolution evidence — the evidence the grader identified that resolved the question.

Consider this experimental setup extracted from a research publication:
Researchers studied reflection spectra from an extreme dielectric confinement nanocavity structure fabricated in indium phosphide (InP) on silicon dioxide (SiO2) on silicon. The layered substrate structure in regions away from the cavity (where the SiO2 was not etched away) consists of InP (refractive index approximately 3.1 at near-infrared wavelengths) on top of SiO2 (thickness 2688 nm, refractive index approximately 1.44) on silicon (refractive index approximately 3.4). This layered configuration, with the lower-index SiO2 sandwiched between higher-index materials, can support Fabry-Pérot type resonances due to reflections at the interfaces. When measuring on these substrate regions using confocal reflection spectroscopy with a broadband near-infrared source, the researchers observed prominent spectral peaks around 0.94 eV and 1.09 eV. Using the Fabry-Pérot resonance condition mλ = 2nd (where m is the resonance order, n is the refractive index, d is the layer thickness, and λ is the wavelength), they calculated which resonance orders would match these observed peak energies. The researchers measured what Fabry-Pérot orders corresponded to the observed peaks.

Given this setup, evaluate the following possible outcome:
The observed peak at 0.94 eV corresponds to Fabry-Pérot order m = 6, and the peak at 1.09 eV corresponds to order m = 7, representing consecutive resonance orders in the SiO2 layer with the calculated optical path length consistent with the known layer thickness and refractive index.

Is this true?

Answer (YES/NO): YES